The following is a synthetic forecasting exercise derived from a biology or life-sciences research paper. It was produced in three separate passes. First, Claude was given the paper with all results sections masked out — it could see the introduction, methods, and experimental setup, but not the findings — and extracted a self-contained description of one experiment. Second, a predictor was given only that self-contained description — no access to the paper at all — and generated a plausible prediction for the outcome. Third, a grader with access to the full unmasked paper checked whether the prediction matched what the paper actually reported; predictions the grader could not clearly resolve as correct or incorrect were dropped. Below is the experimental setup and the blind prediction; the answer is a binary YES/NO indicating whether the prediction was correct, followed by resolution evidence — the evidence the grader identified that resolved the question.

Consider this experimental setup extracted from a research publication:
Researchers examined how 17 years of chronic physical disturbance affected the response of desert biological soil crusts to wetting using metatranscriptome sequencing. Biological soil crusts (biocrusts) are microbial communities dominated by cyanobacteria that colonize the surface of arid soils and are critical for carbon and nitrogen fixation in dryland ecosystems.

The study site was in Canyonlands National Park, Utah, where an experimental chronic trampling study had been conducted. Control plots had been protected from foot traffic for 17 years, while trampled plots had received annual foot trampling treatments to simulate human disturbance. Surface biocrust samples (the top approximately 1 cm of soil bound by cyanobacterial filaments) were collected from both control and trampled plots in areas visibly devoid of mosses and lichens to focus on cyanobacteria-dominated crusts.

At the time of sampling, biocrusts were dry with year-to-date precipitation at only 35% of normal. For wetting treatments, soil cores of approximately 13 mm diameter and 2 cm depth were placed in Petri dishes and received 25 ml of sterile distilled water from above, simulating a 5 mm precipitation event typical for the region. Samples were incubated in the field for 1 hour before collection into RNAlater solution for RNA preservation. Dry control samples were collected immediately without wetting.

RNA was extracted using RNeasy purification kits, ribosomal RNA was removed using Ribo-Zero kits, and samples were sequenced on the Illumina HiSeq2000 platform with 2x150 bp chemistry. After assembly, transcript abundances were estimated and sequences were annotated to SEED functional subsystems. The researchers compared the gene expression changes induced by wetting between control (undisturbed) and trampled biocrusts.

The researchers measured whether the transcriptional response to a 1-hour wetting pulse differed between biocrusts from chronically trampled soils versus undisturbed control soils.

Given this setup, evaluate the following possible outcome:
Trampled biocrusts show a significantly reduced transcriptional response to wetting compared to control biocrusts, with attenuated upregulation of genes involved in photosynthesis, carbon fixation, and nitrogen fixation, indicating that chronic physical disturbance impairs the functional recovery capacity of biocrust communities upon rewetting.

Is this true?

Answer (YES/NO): YES